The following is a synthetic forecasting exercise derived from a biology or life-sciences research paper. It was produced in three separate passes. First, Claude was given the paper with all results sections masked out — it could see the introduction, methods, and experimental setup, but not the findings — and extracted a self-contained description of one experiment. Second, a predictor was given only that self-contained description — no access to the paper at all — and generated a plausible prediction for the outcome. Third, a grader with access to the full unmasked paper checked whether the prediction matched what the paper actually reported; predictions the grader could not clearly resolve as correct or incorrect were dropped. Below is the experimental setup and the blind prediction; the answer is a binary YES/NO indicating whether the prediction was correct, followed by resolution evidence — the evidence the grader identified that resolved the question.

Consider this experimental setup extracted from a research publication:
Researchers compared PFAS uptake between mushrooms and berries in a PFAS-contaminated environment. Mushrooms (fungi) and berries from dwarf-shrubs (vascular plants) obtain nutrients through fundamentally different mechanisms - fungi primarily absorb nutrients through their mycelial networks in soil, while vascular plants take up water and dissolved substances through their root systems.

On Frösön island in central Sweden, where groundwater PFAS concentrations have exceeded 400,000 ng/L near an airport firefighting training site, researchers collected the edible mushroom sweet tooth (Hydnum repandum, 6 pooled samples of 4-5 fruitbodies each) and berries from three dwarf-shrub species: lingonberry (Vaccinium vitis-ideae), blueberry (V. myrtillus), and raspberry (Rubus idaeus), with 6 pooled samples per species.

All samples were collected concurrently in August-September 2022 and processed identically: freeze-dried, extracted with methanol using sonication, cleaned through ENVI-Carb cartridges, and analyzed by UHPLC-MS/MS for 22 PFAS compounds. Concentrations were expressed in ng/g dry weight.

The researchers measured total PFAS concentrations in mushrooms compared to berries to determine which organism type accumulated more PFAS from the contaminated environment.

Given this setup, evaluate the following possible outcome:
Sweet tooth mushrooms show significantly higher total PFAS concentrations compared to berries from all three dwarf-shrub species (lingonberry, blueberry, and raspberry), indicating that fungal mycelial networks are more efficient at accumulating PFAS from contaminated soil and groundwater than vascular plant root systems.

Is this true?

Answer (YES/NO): YES